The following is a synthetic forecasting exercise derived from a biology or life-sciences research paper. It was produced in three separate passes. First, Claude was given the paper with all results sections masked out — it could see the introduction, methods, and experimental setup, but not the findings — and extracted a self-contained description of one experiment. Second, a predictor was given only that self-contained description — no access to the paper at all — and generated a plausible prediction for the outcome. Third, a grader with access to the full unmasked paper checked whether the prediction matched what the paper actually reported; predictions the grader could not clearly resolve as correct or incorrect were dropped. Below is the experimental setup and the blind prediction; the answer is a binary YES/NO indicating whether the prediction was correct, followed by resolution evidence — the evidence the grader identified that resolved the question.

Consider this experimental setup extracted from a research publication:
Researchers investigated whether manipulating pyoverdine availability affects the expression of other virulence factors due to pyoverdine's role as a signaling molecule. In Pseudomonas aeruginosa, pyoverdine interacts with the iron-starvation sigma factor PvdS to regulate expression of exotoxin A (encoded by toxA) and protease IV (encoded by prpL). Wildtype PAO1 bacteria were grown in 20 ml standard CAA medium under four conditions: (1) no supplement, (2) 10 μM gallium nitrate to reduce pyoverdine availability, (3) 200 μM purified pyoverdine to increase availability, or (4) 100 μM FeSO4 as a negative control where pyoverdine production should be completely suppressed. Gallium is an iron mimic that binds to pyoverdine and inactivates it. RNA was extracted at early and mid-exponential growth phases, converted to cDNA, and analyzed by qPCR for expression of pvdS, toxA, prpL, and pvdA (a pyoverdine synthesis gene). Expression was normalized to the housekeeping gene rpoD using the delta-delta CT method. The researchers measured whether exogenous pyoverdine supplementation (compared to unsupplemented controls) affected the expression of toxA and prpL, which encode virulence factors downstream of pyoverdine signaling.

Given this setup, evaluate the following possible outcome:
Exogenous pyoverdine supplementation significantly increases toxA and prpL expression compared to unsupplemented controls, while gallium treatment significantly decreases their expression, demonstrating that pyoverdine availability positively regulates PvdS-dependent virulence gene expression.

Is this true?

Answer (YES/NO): NO